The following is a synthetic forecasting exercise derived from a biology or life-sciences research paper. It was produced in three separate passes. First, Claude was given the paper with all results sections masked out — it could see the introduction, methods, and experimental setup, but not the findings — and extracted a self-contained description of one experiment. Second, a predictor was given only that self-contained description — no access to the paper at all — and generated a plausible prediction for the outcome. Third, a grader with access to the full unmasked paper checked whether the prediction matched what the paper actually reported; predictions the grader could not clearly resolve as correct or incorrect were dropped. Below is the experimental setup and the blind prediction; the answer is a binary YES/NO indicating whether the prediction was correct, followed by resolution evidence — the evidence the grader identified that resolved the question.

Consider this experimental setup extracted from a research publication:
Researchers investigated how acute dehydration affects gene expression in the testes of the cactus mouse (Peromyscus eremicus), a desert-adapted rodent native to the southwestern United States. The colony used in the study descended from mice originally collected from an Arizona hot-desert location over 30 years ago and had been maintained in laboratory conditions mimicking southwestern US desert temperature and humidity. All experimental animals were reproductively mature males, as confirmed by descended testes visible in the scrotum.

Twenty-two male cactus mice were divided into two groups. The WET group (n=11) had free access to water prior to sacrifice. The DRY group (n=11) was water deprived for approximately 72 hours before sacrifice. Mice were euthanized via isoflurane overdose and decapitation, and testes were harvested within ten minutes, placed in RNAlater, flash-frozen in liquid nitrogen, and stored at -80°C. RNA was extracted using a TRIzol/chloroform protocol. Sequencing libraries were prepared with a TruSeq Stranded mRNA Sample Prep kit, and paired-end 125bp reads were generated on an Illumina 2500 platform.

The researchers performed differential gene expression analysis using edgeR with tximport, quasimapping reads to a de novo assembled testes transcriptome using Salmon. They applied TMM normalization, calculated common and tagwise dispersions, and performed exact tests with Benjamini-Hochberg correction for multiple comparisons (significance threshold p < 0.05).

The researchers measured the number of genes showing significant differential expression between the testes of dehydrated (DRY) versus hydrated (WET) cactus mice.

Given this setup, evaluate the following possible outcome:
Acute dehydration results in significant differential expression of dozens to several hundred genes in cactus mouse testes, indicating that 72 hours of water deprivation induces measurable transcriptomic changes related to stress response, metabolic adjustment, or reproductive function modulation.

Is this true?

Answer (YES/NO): NO